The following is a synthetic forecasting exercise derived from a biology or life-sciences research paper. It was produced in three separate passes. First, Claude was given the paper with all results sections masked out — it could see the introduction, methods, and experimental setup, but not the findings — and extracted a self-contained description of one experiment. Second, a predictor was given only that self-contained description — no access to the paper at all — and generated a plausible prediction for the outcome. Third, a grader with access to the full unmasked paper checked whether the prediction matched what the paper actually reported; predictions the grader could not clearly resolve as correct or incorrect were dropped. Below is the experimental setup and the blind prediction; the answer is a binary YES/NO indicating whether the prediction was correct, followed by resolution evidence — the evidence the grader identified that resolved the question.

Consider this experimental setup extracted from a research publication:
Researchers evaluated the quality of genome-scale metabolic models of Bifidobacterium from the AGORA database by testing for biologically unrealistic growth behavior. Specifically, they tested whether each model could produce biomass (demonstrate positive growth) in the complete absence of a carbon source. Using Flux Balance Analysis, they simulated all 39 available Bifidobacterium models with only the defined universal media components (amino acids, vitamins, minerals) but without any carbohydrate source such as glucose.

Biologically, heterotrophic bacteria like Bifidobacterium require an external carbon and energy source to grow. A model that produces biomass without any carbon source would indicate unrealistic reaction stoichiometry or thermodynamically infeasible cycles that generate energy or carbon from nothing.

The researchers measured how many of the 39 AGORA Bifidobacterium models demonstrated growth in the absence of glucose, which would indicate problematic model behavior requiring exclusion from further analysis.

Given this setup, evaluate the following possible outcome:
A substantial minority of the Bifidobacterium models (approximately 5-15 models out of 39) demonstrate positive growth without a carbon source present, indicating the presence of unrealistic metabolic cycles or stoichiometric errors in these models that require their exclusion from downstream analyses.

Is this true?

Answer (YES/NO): NO